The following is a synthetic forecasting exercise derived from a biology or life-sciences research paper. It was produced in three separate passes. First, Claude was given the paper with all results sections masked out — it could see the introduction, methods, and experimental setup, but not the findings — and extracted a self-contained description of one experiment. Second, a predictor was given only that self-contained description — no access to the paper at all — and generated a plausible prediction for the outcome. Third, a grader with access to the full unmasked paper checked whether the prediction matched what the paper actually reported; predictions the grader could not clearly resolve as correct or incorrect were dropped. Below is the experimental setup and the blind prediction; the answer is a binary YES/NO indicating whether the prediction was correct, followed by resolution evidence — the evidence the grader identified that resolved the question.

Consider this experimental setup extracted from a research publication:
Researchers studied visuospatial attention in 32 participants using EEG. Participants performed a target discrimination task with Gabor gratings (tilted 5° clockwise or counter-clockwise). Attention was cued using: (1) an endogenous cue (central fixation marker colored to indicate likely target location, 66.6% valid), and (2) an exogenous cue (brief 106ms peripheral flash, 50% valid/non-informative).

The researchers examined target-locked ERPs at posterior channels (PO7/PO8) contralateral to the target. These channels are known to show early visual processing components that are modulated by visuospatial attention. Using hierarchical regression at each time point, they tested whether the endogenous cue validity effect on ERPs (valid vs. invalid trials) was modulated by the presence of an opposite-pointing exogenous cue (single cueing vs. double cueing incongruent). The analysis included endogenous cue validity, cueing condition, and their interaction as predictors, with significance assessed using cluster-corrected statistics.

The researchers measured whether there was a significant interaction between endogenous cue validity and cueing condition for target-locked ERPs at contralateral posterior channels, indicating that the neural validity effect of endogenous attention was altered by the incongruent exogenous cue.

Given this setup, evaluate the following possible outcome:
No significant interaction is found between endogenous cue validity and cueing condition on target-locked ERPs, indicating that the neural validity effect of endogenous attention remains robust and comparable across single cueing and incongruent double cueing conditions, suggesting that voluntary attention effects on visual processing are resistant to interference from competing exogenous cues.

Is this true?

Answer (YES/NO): NO